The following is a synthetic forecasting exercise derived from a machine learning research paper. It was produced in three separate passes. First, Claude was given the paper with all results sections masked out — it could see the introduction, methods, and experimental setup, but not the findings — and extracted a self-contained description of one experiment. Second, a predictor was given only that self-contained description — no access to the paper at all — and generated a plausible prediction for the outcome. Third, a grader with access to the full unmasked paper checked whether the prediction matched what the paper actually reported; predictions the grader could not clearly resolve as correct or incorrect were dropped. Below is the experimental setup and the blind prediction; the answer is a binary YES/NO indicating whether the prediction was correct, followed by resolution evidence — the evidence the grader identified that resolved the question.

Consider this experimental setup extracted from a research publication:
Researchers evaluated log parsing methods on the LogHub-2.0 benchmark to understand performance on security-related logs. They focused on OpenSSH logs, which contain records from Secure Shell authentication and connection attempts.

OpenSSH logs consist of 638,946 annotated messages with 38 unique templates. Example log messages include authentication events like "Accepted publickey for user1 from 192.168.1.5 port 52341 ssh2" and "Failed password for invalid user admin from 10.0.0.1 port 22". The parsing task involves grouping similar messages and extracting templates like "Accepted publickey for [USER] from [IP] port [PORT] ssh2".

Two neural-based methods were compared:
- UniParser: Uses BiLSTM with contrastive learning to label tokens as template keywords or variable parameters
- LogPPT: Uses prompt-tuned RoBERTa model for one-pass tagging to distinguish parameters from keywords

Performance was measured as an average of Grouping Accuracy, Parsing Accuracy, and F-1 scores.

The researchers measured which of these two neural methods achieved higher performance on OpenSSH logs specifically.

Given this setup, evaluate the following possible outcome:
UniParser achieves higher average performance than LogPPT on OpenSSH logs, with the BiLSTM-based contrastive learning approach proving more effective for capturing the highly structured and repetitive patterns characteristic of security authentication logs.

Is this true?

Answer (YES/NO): NO